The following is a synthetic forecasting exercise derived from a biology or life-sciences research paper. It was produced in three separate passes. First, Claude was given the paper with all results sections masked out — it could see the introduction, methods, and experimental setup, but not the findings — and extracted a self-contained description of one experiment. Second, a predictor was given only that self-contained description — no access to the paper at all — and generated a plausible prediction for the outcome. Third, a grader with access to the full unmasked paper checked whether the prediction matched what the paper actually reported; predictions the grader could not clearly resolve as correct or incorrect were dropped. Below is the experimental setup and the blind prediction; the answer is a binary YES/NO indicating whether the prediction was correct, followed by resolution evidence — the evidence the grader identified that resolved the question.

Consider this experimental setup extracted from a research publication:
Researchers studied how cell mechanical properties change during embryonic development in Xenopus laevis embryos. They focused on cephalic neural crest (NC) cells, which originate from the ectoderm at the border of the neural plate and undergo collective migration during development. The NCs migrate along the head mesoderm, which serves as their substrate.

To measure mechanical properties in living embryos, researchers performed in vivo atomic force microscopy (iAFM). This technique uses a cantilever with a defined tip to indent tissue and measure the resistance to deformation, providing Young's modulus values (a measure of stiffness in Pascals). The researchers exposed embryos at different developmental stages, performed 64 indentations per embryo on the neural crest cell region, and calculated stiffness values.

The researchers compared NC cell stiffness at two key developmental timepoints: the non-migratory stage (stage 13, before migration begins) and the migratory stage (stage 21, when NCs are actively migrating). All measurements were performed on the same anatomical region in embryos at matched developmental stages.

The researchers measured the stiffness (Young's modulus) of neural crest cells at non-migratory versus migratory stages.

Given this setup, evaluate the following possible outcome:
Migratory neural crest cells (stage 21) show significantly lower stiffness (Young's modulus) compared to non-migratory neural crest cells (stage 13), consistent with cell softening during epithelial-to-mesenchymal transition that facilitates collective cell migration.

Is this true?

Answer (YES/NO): YES